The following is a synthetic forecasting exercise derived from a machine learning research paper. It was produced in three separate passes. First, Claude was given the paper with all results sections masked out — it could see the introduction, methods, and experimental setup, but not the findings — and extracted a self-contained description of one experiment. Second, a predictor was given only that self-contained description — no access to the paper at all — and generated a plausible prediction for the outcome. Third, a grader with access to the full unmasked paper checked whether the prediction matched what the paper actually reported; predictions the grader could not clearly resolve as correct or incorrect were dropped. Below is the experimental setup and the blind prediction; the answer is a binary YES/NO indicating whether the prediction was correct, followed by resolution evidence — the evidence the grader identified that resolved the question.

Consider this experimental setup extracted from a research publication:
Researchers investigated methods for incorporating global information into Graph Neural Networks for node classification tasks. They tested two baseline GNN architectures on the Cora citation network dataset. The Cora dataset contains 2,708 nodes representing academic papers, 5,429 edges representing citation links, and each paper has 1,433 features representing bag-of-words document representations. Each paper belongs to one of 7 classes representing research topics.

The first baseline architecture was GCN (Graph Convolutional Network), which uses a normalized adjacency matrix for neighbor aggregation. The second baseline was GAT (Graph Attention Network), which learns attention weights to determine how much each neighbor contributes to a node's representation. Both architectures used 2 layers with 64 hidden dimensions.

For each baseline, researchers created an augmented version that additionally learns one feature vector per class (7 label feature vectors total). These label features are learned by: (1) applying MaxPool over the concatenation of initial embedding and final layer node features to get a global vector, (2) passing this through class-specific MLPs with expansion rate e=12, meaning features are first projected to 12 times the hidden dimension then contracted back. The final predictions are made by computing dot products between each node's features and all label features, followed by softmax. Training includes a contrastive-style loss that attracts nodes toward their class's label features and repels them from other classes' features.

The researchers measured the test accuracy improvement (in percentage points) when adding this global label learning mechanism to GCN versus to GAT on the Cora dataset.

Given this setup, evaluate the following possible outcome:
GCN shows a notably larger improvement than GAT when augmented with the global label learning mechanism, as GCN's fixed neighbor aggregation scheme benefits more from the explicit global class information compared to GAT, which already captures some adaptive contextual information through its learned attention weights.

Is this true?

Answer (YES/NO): YES